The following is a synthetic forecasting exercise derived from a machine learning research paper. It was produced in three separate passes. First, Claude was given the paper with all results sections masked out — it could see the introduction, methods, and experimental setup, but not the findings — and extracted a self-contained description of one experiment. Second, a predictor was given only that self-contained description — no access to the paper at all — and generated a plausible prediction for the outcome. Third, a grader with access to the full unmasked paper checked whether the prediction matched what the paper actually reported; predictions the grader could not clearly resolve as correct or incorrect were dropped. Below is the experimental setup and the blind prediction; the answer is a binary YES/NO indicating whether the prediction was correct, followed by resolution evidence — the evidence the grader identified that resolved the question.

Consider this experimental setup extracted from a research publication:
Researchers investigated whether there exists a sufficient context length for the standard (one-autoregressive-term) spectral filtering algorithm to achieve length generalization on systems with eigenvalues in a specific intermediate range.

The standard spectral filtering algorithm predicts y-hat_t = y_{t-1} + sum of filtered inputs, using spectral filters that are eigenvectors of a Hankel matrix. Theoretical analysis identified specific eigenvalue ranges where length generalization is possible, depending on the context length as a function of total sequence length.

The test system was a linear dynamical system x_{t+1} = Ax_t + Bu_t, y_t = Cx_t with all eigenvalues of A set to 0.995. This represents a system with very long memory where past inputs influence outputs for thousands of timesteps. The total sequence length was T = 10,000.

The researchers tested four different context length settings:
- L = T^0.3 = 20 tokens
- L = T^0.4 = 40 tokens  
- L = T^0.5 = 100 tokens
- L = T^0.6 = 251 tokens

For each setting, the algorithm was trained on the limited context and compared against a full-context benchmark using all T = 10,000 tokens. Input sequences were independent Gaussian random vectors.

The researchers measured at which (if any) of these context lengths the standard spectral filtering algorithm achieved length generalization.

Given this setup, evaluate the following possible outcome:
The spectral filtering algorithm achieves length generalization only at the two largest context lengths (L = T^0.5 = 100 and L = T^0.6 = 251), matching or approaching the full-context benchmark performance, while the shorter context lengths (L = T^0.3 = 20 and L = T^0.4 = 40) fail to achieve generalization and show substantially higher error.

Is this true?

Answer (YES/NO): NO